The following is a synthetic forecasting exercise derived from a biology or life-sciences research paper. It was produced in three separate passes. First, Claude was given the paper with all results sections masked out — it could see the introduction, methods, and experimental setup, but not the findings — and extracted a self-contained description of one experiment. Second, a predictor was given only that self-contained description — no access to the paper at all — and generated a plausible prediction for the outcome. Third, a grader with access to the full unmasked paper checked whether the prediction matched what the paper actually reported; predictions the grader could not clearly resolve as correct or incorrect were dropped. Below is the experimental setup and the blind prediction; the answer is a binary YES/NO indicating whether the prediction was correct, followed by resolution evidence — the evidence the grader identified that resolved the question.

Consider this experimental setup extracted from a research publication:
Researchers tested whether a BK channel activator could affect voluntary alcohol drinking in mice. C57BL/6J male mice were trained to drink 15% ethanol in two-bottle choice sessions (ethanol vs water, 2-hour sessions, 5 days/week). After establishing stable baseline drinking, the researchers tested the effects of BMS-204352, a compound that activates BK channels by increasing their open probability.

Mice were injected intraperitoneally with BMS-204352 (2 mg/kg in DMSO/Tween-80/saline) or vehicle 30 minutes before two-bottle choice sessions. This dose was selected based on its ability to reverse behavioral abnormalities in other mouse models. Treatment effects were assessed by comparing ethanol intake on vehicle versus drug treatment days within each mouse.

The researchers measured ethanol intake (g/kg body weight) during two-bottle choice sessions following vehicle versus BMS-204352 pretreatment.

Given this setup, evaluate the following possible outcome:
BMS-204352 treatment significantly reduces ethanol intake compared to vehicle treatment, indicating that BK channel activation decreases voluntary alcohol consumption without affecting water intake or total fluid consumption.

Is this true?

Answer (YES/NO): NO